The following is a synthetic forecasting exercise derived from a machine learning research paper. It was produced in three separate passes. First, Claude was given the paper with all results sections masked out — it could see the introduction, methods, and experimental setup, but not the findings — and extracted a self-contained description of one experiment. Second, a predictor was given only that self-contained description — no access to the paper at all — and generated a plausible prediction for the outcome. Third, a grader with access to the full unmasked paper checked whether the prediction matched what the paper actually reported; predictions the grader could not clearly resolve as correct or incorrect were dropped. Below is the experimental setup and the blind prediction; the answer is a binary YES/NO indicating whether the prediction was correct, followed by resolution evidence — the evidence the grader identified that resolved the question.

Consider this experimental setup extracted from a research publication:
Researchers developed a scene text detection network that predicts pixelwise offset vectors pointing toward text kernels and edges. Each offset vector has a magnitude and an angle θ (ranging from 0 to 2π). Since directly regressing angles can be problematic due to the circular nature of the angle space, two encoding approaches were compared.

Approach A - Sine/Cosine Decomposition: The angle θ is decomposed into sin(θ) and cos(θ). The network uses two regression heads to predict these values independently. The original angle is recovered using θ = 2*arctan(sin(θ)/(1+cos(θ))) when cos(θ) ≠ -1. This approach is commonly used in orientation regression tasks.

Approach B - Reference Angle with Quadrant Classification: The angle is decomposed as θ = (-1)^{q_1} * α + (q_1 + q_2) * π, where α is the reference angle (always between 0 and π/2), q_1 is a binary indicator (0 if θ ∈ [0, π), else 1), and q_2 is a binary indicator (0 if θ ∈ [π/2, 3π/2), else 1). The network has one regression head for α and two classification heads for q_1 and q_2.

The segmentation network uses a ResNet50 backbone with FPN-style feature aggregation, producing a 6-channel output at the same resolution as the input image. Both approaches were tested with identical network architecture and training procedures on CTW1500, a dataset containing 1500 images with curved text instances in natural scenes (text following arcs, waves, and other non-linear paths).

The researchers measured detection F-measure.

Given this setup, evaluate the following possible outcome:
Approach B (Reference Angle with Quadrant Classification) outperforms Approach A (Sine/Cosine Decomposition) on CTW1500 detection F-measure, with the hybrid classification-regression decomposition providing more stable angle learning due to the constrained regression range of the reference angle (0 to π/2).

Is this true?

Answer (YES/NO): YES